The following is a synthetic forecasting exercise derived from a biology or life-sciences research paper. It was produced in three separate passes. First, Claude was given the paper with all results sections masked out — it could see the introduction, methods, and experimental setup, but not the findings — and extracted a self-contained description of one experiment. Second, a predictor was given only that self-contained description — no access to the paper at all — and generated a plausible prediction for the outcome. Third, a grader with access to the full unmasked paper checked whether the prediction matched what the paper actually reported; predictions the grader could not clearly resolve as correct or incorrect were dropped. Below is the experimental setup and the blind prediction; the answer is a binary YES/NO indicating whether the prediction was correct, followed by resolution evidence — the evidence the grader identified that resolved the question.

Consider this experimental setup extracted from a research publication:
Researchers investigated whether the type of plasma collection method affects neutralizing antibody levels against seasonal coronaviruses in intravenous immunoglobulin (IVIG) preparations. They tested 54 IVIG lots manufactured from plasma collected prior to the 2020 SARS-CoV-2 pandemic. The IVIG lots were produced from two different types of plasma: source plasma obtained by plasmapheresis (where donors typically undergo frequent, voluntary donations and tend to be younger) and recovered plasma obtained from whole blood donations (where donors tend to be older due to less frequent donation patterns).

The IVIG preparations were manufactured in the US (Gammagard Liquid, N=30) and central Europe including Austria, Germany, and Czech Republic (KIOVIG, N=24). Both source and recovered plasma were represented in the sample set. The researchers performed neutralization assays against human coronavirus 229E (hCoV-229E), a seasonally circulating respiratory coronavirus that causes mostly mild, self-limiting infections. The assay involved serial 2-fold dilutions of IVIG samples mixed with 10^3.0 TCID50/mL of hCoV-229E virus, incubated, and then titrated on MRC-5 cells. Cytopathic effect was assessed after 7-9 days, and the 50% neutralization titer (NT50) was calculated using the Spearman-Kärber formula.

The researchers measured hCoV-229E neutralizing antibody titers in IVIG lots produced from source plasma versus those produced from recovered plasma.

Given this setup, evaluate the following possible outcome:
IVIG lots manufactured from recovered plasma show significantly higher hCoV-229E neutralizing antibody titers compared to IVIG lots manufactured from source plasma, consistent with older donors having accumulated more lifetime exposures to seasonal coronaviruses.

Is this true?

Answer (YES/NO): YES